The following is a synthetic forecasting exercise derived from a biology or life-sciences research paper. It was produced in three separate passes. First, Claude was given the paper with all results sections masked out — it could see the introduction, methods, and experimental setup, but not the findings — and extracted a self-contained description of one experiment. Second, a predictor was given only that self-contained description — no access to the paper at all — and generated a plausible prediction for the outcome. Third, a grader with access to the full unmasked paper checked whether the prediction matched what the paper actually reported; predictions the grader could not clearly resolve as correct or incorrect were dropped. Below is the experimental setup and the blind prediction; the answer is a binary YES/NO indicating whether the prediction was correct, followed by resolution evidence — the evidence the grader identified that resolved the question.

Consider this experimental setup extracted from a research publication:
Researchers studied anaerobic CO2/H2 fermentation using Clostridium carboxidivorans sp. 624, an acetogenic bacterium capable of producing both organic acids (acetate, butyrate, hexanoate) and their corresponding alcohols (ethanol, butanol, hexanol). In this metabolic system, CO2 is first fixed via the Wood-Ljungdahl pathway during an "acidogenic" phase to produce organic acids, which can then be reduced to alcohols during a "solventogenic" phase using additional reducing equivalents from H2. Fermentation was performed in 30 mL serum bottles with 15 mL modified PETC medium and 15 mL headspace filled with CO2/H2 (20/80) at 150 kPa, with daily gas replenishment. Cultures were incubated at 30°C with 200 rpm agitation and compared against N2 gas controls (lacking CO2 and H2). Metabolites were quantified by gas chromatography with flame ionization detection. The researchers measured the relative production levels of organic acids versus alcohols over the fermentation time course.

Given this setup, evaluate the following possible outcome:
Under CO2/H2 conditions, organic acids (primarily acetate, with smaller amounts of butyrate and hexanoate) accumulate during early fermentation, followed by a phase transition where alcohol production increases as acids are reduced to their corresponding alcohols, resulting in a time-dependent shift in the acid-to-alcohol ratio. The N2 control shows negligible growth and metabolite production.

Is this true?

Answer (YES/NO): NO